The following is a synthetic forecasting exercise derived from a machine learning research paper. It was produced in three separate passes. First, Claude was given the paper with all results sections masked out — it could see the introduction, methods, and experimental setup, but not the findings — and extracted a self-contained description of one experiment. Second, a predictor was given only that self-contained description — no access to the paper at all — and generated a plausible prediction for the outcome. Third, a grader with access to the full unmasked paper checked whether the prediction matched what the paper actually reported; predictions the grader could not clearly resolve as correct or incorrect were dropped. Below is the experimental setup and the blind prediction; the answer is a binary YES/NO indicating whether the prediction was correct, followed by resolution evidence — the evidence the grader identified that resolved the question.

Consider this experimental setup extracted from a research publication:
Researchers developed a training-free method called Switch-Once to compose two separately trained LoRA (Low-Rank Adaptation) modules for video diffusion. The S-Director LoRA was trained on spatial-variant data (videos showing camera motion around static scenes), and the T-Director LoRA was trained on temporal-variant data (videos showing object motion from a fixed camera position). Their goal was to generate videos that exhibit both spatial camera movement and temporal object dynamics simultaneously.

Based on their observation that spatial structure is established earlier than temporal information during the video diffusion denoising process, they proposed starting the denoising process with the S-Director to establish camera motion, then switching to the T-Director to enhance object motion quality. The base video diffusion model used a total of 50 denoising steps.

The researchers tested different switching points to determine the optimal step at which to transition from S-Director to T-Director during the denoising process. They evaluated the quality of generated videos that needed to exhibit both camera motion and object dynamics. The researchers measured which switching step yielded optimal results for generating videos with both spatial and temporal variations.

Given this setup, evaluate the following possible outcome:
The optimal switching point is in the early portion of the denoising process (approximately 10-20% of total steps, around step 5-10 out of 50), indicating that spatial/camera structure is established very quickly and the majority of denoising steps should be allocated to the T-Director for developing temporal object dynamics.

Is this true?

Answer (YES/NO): NO